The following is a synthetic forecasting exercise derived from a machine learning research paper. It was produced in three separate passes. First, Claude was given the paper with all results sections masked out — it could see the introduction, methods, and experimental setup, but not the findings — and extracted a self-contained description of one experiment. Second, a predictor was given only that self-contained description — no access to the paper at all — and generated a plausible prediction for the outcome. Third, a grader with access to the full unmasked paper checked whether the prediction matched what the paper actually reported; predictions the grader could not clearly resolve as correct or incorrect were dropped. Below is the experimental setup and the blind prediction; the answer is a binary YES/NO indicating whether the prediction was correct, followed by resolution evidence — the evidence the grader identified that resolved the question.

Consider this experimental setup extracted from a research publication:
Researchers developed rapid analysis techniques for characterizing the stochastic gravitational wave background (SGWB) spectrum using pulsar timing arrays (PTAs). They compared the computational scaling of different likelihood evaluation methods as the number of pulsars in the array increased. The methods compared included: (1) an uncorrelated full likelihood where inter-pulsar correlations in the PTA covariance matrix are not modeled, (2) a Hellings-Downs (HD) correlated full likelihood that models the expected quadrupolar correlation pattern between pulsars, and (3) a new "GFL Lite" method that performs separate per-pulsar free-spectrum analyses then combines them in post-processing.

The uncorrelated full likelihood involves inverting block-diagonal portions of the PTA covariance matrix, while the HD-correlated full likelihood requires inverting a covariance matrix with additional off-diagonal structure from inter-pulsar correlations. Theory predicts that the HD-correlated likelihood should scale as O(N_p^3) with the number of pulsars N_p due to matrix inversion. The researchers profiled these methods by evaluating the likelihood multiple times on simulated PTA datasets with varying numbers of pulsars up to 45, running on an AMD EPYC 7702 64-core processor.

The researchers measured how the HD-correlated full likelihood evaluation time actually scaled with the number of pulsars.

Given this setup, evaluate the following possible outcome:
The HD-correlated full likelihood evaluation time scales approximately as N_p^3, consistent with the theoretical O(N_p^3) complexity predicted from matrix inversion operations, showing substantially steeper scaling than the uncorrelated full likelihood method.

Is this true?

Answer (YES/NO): NO